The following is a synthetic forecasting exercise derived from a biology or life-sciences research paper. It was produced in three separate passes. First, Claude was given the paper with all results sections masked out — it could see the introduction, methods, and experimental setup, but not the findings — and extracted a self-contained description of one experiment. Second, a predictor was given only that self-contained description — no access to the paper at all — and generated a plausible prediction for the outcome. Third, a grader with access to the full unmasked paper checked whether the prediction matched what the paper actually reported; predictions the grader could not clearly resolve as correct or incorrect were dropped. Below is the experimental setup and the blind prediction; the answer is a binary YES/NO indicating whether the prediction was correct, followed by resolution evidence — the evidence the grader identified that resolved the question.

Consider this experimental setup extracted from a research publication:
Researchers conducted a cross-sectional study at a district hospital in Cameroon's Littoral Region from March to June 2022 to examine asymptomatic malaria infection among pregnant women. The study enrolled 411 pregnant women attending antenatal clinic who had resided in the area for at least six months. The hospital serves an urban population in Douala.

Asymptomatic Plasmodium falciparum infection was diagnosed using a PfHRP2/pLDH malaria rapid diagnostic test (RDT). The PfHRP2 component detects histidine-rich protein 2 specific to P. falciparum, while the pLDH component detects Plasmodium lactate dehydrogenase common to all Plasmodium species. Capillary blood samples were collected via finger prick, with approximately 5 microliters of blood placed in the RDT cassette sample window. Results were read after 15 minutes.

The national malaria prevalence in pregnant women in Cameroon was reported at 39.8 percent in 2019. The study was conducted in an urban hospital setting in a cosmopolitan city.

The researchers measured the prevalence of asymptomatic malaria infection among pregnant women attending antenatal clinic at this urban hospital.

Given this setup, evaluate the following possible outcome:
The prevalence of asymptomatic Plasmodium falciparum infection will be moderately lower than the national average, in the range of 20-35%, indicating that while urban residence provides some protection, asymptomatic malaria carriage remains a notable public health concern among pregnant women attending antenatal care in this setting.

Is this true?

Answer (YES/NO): NO